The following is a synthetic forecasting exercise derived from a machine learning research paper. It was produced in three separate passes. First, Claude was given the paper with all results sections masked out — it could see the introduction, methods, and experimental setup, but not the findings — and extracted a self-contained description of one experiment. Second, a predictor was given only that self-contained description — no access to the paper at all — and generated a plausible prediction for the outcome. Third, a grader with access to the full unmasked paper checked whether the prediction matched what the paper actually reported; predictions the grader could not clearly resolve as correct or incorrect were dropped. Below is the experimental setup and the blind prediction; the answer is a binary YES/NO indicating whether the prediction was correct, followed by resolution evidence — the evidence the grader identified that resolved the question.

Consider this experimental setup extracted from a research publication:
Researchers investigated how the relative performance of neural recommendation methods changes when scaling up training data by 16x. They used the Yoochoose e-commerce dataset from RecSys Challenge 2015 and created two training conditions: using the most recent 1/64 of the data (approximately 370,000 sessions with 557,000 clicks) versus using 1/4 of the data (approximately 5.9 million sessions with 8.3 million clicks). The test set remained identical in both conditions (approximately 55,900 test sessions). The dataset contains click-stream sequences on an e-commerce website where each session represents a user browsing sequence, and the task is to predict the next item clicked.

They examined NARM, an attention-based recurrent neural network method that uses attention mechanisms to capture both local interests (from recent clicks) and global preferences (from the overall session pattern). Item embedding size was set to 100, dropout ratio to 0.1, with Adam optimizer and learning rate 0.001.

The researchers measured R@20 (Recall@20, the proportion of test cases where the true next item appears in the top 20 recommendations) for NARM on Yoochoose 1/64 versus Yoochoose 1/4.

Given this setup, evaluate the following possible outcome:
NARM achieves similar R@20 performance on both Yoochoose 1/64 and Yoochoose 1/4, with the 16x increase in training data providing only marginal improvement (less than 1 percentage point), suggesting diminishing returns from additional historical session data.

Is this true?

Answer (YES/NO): NO